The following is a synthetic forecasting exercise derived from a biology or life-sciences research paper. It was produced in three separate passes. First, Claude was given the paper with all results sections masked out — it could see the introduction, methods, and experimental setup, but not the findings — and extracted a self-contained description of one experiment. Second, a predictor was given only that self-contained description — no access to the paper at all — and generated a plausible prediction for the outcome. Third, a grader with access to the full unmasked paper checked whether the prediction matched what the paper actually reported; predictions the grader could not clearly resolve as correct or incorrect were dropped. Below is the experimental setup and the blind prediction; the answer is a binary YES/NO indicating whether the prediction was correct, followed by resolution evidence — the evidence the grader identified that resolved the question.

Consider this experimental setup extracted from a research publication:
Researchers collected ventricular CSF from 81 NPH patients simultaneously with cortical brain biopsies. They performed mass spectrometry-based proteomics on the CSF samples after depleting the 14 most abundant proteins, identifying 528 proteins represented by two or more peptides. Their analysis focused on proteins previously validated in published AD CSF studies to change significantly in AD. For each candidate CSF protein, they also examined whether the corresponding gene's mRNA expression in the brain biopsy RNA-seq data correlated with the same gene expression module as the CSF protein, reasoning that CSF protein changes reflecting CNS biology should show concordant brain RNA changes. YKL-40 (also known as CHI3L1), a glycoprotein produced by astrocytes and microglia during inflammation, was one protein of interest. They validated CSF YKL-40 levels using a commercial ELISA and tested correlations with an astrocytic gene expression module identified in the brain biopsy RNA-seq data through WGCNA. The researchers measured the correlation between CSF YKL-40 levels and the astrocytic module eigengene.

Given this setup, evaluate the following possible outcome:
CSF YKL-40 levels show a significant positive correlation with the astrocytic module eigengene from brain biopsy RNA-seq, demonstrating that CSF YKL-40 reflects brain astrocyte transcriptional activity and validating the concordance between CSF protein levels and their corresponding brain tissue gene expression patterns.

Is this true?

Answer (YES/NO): YES